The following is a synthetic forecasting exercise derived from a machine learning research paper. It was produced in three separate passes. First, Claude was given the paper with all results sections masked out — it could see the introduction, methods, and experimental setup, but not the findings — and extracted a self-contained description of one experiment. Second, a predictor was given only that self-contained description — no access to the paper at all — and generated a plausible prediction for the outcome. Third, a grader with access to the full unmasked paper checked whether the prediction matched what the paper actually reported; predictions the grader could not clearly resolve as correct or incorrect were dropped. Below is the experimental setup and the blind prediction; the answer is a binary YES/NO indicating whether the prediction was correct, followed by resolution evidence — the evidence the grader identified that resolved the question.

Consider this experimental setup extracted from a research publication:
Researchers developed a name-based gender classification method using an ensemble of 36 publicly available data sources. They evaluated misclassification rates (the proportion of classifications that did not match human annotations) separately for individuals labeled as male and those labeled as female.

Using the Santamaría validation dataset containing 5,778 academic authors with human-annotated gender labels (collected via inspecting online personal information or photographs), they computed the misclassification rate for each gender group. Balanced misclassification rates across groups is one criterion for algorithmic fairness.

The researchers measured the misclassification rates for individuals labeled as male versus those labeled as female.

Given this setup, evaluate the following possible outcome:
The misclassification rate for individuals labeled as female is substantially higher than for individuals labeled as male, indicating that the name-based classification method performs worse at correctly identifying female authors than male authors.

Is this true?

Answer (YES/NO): NO